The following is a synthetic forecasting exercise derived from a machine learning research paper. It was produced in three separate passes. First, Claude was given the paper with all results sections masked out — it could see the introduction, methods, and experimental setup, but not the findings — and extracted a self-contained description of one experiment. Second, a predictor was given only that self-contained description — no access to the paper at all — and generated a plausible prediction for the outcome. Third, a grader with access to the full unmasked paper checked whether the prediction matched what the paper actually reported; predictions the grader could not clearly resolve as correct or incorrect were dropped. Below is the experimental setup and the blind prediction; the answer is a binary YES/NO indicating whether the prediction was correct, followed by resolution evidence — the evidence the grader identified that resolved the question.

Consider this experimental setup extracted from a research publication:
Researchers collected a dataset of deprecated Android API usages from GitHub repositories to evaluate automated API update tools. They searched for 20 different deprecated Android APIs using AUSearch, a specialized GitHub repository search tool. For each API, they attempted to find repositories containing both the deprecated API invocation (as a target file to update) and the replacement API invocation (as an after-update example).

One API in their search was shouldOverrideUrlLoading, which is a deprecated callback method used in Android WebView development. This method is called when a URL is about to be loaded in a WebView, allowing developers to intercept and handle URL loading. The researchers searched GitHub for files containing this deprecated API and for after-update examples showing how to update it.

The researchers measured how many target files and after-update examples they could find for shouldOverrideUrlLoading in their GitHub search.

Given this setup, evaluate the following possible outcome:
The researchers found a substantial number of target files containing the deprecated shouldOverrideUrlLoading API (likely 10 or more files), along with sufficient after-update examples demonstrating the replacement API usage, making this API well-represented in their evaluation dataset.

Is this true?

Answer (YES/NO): NO